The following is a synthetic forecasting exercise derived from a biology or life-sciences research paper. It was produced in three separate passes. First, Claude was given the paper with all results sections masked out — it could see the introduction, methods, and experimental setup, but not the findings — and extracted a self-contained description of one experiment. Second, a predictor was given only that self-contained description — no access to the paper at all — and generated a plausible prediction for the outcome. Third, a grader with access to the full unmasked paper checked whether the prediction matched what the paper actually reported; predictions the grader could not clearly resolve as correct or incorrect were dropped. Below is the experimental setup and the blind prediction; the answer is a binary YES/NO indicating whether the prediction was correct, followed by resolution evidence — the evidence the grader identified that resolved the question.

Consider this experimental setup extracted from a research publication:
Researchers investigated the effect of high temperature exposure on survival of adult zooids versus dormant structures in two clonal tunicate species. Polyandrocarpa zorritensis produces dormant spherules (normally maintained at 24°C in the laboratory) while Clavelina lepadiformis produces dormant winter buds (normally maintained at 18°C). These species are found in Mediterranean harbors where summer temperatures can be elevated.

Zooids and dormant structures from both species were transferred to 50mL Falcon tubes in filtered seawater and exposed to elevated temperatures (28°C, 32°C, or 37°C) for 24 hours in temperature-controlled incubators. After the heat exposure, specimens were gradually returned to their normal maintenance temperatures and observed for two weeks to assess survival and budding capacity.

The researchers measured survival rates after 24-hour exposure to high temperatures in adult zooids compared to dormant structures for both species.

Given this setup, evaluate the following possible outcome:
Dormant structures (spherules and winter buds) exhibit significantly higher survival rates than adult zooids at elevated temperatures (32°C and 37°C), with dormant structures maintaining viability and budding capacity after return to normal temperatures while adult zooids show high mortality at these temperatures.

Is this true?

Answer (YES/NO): NO